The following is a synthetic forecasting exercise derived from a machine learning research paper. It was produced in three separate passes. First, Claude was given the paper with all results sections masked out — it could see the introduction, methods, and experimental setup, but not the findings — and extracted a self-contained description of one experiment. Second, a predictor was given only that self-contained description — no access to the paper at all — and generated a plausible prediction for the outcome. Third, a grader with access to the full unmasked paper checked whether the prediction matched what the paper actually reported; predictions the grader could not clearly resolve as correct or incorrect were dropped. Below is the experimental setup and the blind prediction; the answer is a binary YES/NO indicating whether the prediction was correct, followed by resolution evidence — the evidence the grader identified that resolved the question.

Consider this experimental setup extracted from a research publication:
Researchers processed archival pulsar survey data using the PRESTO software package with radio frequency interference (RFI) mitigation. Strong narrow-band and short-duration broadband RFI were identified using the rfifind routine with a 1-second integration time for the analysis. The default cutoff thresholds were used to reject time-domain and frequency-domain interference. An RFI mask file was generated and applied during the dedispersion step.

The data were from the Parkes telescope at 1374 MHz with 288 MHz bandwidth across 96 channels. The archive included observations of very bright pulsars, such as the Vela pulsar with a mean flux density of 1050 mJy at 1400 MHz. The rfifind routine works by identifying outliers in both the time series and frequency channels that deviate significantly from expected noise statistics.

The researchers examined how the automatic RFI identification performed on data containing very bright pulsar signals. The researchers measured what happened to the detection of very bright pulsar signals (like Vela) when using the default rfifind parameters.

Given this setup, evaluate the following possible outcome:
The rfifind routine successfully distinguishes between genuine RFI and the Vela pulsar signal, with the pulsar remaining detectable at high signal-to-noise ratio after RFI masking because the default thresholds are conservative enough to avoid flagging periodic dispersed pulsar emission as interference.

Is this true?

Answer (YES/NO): NO